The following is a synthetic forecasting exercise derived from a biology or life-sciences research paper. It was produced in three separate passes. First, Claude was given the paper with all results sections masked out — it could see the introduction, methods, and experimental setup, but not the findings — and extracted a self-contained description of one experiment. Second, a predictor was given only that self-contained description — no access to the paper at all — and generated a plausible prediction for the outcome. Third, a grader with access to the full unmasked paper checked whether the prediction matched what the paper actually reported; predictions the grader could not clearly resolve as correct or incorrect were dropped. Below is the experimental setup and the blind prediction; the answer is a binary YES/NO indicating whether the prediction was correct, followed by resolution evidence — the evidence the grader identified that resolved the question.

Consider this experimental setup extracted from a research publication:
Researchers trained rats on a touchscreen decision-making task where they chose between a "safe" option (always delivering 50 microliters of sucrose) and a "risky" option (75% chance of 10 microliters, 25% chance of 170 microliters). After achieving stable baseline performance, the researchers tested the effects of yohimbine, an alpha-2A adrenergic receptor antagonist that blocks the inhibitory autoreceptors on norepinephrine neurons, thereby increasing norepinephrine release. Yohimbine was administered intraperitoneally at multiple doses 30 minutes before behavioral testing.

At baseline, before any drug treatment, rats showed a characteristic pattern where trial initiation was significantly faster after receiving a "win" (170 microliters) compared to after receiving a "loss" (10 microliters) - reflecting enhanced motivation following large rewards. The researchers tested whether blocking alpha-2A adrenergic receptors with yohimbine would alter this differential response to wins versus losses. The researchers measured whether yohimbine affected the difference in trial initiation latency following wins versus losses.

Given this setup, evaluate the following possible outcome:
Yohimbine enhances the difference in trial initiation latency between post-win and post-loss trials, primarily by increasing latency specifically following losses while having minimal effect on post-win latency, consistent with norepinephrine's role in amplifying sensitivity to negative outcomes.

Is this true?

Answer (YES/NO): NO